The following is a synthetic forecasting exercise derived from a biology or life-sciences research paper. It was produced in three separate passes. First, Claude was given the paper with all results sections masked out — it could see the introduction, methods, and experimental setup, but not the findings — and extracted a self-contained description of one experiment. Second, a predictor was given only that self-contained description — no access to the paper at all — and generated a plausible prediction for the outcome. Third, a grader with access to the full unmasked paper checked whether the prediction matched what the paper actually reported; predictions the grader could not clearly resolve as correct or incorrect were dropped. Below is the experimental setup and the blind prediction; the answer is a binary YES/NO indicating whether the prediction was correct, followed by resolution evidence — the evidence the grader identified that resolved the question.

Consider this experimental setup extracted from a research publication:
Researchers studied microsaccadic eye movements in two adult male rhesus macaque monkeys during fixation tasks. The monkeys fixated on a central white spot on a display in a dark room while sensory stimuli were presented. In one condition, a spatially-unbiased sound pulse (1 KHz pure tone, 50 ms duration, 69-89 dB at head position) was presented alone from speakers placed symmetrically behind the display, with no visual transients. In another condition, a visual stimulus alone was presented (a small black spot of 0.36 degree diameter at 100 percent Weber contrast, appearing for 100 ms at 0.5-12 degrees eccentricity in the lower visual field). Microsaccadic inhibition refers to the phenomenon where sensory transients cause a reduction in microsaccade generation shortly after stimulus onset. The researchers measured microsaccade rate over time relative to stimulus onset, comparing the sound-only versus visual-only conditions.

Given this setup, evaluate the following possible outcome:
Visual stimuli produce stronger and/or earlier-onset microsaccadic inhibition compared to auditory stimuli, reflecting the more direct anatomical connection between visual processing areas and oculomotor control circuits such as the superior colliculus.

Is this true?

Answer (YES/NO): YES